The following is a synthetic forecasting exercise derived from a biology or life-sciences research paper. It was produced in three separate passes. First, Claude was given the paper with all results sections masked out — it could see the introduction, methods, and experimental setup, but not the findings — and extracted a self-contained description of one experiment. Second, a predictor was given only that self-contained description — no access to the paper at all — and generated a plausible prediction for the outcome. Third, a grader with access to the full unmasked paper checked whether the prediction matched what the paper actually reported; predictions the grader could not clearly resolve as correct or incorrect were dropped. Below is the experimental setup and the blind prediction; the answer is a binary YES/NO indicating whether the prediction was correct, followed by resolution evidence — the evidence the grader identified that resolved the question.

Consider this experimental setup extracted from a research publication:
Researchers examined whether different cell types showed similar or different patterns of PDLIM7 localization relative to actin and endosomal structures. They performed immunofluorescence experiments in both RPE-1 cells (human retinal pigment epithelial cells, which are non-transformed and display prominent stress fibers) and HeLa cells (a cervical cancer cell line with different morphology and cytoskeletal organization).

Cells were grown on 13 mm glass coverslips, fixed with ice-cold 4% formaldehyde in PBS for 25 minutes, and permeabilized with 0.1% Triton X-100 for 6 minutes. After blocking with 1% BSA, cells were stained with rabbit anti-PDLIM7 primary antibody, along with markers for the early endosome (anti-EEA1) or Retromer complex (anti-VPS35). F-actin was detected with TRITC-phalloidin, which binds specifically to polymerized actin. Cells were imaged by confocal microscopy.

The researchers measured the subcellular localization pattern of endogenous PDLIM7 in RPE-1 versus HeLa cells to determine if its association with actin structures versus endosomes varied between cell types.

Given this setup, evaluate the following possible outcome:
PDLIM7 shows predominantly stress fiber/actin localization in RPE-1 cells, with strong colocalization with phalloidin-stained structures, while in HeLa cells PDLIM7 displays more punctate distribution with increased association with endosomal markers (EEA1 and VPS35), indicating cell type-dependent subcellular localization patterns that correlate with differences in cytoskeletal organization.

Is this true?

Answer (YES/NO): NO